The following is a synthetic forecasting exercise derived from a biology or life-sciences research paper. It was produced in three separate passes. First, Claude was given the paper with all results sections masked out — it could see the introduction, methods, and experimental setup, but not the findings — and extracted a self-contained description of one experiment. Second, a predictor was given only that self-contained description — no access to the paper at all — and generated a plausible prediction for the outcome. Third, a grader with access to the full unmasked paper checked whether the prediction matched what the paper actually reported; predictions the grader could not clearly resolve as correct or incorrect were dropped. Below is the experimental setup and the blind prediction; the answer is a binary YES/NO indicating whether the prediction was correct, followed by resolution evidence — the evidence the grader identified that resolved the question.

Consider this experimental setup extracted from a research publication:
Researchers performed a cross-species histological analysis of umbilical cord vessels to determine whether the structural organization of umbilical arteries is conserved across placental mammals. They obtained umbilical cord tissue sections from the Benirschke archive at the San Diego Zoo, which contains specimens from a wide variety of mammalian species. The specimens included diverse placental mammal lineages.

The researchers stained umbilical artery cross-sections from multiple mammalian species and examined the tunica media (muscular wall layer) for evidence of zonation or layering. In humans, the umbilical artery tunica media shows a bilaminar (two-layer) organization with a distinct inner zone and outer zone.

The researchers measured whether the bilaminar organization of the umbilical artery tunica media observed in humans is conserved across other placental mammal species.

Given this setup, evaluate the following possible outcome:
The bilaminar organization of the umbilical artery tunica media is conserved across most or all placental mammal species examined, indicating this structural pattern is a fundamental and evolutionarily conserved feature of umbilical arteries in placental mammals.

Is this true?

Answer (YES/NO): YES